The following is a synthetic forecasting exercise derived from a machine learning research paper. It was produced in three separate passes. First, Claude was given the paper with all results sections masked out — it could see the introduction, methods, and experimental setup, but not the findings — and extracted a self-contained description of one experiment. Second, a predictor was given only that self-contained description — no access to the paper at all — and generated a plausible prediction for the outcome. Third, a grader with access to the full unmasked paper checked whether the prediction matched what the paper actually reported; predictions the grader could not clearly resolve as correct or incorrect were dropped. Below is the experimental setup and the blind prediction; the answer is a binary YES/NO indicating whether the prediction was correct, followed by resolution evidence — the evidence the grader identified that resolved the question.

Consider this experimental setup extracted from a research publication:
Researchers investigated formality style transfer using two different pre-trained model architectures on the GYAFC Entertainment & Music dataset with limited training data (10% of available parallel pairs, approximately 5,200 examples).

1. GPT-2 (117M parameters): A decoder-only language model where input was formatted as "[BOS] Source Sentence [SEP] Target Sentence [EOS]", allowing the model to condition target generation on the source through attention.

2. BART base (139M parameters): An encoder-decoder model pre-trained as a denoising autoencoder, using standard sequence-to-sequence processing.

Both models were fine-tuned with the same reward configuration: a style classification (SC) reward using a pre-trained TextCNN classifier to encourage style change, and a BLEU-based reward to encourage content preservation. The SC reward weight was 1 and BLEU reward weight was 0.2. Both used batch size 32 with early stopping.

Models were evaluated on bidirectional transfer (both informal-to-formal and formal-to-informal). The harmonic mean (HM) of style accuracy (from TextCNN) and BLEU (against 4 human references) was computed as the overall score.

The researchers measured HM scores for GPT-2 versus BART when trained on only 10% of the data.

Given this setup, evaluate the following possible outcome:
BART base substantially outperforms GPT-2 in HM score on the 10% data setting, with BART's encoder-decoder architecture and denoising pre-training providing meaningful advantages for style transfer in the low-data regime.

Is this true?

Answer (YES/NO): YES